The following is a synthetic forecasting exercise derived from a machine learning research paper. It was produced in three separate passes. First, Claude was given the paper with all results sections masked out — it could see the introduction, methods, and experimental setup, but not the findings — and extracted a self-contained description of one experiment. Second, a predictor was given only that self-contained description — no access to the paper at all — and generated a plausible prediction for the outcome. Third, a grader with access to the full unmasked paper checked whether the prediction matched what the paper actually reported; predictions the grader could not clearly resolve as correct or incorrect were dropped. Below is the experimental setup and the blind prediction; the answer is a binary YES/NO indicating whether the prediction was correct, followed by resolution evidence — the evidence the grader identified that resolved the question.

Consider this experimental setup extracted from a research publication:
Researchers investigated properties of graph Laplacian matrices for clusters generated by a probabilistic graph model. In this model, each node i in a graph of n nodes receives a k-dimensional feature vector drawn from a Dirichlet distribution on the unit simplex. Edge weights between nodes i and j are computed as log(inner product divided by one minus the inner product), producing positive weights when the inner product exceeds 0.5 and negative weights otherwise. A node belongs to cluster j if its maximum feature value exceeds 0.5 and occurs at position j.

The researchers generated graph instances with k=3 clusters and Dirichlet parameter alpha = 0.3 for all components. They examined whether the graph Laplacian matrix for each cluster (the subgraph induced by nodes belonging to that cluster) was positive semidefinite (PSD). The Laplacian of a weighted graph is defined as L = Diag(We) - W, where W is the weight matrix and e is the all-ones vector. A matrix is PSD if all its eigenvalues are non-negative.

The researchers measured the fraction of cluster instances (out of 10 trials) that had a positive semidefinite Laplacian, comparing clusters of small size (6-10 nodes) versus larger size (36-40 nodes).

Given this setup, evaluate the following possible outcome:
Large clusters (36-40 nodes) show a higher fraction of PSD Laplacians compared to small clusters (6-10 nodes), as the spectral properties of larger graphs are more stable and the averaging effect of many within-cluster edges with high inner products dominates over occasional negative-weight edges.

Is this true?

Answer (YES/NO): NO